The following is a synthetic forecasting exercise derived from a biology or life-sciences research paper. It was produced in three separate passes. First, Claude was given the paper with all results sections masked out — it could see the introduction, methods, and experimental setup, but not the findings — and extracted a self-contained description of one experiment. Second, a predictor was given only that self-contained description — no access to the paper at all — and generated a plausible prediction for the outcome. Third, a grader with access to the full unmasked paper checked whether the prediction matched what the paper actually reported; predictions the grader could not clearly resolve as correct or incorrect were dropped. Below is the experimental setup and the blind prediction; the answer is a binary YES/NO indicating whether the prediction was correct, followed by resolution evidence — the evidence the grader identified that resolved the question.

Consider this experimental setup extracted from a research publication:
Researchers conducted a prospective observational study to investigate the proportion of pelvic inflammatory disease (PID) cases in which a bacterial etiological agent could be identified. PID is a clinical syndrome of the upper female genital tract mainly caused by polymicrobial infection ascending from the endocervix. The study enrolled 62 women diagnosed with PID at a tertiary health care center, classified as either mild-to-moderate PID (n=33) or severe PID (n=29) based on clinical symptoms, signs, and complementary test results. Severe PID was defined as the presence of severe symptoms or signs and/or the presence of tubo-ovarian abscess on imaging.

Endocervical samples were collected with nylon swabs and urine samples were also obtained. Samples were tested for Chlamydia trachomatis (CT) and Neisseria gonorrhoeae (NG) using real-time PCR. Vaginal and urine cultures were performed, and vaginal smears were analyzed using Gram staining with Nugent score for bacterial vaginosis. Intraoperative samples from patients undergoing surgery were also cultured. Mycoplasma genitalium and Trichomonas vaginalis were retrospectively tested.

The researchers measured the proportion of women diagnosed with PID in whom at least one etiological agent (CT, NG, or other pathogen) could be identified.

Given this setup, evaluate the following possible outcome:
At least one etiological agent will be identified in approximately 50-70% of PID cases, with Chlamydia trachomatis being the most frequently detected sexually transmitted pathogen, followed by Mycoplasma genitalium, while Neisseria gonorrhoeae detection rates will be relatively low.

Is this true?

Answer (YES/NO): NO